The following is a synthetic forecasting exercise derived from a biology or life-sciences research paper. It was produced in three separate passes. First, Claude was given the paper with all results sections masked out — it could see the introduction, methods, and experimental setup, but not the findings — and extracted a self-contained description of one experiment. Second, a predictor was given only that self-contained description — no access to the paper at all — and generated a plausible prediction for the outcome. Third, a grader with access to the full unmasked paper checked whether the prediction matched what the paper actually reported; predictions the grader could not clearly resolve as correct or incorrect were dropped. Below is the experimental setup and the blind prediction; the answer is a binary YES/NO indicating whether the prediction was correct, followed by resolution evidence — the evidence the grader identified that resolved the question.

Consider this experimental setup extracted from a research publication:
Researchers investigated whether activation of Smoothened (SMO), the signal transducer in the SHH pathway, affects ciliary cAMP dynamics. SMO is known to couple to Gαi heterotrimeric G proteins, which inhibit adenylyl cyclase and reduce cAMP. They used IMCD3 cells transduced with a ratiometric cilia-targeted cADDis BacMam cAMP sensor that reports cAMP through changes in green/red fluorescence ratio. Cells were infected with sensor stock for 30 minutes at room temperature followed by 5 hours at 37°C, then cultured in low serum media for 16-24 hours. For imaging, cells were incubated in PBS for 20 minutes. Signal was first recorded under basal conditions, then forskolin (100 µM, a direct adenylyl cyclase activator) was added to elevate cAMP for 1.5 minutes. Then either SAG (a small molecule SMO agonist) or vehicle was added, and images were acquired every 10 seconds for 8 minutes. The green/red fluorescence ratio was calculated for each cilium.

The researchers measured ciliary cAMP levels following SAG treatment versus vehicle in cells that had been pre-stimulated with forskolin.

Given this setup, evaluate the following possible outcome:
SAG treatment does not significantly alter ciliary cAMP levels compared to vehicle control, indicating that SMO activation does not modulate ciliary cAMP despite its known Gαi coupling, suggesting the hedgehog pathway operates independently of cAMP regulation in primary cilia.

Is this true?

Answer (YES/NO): NO